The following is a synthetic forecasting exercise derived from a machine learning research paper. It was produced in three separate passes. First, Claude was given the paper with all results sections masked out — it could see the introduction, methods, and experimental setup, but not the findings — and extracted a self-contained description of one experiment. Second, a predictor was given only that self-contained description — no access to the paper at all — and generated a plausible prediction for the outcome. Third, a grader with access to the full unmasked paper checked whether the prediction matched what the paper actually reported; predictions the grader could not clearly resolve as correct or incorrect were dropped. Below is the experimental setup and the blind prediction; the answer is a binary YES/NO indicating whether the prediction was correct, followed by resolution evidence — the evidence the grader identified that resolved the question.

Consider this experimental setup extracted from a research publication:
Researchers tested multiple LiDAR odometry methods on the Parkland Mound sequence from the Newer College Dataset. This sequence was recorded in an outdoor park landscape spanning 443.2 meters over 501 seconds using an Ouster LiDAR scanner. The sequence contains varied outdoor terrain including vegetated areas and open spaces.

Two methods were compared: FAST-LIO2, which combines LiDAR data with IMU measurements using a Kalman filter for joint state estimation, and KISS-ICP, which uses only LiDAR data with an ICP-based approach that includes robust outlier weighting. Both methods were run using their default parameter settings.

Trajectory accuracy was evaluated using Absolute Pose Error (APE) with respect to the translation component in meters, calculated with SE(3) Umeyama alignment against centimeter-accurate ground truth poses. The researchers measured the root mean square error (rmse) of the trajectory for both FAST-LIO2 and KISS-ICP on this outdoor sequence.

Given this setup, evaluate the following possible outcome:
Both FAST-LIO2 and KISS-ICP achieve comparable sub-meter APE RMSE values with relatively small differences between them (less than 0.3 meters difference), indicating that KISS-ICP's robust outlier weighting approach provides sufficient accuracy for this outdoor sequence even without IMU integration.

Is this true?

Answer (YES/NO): NO